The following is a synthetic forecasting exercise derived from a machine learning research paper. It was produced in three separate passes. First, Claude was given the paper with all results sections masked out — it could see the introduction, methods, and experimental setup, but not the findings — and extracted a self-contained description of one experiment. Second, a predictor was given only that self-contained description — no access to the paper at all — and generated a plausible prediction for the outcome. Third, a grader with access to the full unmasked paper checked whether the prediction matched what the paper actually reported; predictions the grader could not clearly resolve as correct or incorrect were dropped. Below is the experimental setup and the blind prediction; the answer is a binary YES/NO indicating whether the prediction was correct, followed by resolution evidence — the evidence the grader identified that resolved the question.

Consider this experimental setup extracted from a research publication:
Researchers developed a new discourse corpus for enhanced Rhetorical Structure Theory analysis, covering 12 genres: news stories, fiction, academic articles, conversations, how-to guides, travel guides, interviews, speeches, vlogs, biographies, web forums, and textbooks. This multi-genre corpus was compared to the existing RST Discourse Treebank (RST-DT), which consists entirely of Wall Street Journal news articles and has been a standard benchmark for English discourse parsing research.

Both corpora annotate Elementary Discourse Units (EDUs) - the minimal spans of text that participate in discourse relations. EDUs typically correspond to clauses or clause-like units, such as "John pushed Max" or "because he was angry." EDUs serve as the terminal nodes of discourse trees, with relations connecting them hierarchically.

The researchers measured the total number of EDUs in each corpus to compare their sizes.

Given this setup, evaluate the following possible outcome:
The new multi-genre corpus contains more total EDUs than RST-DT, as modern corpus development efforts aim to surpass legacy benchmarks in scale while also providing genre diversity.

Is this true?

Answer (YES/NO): YES